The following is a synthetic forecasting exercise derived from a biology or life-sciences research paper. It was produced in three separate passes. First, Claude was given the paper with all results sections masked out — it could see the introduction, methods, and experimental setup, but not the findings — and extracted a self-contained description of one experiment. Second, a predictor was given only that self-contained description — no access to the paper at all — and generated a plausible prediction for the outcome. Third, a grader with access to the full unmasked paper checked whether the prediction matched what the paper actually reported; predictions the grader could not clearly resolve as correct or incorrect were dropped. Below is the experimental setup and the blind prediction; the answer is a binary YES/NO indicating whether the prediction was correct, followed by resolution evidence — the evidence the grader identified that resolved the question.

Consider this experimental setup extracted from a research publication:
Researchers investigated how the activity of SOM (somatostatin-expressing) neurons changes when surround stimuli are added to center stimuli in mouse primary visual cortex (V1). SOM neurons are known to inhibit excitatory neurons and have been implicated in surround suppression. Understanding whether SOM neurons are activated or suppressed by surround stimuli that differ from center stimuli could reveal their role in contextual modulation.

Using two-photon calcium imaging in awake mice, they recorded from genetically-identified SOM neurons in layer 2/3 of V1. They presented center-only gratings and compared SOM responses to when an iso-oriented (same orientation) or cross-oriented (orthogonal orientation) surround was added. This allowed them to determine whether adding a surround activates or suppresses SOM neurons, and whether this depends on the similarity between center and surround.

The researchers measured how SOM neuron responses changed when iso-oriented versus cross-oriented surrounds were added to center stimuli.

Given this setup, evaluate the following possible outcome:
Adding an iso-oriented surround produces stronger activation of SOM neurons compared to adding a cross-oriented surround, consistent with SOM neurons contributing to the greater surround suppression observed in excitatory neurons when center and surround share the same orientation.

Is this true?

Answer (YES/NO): YES